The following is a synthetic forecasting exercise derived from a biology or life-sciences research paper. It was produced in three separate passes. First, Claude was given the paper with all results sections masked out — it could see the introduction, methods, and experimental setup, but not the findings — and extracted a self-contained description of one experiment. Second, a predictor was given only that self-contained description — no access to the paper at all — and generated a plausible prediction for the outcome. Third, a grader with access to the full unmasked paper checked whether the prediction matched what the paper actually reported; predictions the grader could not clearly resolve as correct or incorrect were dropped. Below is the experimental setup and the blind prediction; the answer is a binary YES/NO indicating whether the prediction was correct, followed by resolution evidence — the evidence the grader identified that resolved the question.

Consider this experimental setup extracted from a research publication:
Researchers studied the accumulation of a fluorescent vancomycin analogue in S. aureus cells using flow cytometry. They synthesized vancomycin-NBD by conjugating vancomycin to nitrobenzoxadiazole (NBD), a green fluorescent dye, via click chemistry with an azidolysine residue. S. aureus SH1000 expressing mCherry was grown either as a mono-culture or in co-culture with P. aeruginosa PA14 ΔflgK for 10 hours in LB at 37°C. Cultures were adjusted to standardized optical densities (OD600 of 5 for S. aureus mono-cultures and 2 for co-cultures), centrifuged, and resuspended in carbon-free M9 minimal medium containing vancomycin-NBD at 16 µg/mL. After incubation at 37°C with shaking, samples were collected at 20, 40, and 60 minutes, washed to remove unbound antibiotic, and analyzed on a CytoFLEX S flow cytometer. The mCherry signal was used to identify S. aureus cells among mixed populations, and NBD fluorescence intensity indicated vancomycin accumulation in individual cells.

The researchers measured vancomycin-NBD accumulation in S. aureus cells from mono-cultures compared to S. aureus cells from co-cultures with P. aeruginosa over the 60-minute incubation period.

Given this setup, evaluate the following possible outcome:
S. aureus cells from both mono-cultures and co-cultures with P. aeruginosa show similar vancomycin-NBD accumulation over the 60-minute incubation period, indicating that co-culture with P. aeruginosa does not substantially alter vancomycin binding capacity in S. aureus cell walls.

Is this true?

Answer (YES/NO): NO